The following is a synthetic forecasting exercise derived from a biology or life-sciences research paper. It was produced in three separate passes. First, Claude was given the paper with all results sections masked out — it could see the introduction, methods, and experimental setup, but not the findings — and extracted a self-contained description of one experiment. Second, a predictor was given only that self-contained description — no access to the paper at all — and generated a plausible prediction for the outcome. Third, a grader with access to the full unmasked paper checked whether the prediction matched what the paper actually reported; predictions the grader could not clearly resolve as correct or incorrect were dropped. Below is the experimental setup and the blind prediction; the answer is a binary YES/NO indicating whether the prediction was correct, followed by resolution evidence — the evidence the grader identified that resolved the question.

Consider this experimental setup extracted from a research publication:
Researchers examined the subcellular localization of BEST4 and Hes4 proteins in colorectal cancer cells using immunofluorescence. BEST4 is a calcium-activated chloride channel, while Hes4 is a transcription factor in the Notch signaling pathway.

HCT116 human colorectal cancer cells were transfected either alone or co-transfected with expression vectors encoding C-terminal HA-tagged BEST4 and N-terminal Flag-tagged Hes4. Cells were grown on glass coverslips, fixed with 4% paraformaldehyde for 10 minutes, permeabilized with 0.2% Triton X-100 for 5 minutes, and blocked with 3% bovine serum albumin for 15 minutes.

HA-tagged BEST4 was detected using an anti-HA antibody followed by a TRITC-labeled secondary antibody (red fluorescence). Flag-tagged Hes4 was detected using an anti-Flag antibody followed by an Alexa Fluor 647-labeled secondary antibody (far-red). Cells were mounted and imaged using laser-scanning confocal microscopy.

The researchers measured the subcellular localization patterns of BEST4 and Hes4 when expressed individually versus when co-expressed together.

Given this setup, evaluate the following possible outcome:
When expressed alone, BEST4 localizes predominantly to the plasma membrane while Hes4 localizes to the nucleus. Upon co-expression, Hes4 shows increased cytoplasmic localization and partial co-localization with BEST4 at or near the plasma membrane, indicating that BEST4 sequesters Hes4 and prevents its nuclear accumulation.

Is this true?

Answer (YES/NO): NO